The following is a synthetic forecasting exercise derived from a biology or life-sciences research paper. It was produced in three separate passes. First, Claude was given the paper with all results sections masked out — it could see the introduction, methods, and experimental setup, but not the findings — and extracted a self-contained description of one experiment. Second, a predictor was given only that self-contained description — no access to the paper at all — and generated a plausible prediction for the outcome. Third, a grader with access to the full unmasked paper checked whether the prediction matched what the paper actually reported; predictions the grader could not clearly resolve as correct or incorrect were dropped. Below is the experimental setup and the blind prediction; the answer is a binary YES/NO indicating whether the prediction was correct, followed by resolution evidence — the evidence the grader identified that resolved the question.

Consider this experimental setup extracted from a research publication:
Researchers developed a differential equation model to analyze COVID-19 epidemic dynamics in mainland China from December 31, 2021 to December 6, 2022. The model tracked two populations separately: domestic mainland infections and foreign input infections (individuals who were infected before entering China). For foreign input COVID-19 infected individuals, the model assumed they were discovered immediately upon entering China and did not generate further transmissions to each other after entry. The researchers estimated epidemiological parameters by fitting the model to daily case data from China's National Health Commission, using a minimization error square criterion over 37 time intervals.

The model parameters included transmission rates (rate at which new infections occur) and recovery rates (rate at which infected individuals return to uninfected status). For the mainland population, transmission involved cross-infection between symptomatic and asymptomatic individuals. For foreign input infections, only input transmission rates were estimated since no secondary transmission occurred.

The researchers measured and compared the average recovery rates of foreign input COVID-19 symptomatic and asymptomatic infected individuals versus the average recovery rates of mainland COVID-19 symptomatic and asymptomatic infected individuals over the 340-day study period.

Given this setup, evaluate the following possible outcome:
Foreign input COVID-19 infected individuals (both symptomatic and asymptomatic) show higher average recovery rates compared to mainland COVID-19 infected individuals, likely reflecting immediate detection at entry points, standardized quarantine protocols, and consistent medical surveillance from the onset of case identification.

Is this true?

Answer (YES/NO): YES